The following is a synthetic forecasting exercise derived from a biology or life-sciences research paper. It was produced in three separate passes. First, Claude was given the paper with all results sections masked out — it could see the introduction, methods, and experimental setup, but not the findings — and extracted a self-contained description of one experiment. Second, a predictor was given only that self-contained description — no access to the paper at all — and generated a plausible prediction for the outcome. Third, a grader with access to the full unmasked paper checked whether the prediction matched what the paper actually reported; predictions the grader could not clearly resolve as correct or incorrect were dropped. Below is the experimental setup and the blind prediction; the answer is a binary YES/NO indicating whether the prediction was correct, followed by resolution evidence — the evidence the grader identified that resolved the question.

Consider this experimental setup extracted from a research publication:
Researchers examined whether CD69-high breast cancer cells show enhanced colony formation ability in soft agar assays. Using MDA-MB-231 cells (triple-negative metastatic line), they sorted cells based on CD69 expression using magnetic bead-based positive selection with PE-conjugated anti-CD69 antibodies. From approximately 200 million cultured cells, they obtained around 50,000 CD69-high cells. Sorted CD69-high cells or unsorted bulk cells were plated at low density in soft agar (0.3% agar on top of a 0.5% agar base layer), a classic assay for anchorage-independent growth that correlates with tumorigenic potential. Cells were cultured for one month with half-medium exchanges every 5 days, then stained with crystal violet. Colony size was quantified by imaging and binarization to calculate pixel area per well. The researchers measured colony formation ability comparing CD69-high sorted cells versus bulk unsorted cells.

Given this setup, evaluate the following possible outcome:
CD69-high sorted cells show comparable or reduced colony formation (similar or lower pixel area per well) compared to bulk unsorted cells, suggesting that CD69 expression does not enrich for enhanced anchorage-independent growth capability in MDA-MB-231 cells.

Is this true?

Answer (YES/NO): NO